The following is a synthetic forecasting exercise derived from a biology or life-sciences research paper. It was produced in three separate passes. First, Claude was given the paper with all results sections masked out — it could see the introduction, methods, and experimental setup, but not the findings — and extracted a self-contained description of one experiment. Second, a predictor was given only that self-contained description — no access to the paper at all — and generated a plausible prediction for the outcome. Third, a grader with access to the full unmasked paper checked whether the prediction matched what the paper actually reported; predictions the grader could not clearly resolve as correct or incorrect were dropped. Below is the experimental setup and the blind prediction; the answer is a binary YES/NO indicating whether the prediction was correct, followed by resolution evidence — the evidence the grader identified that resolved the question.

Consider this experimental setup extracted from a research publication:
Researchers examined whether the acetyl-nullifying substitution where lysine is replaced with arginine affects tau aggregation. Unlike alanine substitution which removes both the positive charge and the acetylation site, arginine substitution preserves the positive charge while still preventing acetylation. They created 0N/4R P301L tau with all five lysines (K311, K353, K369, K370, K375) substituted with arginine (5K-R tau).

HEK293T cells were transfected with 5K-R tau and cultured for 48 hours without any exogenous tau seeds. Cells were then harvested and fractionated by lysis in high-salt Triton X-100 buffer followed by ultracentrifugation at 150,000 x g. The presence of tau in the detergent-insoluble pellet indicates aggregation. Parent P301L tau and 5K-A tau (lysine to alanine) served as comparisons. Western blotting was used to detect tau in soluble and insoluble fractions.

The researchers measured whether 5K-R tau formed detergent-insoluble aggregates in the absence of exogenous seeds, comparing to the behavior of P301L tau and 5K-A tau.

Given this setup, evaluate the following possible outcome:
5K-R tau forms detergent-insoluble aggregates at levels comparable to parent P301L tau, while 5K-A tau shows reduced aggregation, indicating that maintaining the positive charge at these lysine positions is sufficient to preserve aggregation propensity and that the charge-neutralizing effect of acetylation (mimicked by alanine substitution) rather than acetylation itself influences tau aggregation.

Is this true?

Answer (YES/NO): NO